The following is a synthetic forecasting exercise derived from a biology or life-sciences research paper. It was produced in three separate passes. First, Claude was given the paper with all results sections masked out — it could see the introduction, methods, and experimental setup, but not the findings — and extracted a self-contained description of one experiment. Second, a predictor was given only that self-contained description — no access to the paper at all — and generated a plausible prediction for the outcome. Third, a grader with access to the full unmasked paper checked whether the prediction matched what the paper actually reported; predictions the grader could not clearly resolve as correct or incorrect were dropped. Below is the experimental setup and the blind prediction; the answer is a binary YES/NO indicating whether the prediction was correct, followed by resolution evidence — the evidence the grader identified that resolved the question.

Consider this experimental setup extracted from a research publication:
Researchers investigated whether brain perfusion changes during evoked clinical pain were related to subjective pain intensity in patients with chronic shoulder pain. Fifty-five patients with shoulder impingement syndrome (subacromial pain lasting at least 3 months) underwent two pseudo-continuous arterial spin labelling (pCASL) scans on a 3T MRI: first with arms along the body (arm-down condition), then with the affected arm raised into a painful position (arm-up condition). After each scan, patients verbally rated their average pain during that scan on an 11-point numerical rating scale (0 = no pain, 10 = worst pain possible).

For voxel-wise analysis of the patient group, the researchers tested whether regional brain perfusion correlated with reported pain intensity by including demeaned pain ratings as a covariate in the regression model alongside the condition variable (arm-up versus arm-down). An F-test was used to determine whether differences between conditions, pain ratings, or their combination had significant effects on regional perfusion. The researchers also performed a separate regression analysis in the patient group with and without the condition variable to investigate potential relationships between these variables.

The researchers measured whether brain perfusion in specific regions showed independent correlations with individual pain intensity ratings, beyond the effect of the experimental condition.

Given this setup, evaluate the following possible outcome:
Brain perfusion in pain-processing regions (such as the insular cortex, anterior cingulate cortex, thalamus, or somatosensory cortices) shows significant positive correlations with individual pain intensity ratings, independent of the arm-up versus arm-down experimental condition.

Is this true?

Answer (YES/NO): NO